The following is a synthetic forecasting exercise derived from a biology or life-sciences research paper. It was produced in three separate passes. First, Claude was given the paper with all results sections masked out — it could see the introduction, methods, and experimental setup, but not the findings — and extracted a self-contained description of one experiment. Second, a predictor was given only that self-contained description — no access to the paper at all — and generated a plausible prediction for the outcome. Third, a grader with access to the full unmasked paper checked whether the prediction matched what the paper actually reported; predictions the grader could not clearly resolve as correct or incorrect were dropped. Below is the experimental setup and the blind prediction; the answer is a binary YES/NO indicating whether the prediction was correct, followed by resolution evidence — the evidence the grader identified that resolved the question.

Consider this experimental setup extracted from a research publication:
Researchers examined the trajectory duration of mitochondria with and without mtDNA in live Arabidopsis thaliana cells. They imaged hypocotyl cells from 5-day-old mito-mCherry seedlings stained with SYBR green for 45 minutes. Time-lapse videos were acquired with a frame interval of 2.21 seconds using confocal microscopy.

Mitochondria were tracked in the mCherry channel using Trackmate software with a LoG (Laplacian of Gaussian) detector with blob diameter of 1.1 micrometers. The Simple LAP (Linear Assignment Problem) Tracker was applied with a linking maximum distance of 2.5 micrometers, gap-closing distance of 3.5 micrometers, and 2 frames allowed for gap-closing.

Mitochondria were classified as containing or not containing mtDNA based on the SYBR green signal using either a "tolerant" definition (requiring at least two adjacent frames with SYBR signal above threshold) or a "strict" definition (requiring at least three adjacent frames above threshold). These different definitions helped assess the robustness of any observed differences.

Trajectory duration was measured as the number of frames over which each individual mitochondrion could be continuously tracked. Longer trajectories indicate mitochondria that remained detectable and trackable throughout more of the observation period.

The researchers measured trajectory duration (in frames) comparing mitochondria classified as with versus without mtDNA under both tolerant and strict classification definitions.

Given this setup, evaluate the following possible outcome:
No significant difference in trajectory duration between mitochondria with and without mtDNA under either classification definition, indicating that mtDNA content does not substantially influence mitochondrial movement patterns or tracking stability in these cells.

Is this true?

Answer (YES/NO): NO